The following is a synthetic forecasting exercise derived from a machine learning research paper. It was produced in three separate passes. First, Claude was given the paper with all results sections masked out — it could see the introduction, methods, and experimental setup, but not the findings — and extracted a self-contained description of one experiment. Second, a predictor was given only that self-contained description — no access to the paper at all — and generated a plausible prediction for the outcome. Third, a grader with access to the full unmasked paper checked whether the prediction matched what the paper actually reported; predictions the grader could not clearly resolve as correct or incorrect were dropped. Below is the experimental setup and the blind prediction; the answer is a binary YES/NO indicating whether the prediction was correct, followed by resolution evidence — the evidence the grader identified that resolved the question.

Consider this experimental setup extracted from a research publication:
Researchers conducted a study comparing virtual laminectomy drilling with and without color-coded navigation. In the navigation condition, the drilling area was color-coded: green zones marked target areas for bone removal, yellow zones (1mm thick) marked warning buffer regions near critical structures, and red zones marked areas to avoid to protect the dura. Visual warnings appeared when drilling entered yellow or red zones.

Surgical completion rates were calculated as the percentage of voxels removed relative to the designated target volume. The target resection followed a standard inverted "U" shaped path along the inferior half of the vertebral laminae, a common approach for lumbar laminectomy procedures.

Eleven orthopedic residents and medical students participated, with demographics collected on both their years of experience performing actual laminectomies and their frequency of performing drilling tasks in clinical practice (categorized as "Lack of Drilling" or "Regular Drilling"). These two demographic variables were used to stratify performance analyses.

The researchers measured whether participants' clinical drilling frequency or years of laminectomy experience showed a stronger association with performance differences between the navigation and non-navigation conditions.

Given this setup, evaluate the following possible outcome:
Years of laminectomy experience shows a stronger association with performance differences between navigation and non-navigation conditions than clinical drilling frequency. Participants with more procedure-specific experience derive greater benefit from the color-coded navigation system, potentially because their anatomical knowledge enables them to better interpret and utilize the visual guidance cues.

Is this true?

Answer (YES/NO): NO